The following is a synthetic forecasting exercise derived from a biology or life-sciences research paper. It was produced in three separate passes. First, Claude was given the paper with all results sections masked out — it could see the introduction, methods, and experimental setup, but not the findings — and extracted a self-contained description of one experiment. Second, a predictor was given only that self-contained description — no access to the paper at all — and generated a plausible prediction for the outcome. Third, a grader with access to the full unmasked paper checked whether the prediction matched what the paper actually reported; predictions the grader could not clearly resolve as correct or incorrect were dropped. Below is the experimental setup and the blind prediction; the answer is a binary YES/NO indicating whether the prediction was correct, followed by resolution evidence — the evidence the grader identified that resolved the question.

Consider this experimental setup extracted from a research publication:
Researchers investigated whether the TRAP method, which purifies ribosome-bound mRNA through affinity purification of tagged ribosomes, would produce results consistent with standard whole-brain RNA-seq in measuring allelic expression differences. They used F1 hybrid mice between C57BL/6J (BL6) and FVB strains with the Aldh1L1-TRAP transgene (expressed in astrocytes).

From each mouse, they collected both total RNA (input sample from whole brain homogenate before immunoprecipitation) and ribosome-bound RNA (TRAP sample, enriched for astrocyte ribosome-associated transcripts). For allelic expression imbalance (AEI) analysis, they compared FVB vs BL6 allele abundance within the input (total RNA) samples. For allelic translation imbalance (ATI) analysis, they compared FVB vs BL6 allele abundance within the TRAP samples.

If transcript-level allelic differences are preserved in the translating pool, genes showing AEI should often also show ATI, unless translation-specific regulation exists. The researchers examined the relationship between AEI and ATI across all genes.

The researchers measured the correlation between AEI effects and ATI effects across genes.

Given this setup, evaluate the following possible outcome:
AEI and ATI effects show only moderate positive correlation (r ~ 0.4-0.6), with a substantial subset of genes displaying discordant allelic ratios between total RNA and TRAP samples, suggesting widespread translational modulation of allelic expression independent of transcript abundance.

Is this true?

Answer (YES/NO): NO